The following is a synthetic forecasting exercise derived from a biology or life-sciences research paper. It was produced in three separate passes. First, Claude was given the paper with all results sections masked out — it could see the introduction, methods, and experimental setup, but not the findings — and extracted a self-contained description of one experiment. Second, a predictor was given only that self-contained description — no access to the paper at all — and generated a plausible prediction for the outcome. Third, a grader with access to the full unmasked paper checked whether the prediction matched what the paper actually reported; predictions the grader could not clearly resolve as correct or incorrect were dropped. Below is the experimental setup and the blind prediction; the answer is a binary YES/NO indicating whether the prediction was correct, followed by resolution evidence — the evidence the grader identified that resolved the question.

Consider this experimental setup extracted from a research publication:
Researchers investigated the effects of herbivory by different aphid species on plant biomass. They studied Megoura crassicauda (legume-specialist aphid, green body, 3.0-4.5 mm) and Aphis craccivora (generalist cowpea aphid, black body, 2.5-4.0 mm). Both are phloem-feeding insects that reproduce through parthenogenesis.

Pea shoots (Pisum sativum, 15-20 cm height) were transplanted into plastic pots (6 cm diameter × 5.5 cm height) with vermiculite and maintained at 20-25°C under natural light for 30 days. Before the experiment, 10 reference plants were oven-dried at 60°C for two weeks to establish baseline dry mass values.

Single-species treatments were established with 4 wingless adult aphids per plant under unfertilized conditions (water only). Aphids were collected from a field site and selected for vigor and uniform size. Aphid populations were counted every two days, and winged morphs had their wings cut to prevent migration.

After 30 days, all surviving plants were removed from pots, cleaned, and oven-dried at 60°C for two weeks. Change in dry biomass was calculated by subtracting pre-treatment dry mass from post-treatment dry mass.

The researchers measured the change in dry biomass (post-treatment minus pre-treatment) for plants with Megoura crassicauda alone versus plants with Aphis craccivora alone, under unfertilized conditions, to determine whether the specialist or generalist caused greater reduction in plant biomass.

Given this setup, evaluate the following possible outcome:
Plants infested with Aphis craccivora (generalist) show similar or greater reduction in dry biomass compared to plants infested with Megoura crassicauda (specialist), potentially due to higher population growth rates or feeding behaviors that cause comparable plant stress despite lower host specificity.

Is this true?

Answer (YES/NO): YES